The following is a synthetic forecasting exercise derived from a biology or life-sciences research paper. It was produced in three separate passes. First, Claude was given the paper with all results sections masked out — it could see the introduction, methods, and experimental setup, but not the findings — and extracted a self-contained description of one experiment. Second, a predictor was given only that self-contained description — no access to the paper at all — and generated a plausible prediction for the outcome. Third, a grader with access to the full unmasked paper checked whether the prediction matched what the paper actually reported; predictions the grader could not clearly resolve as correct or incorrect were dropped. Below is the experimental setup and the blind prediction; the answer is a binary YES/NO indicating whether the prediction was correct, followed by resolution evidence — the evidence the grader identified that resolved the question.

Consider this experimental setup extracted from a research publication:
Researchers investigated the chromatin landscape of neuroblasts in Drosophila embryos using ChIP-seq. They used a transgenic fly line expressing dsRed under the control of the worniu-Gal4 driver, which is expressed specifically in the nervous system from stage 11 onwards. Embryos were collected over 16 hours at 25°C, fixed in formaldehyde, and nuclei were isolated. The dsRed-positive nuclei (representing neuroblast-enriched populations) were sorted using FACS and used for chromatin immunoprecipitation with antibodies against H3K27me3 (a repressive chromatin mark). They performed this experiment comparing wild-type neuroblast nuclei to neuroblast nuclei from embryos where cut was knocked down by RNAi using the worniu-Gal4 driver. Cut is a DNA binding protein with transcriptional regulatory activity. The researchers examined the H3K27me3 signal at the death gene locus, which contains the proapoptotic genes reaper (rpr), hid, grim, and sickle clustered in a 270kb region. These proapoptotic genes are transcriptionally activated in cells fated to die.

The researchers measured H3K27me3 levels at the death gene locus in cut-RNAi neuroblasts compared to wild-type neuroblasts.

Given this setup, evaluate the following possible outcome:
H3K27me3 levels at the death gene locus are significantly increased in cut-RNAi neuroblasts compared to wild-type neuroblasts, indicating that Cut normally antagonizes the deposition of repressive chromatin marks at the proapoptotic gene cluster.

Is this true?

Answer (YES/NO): YES